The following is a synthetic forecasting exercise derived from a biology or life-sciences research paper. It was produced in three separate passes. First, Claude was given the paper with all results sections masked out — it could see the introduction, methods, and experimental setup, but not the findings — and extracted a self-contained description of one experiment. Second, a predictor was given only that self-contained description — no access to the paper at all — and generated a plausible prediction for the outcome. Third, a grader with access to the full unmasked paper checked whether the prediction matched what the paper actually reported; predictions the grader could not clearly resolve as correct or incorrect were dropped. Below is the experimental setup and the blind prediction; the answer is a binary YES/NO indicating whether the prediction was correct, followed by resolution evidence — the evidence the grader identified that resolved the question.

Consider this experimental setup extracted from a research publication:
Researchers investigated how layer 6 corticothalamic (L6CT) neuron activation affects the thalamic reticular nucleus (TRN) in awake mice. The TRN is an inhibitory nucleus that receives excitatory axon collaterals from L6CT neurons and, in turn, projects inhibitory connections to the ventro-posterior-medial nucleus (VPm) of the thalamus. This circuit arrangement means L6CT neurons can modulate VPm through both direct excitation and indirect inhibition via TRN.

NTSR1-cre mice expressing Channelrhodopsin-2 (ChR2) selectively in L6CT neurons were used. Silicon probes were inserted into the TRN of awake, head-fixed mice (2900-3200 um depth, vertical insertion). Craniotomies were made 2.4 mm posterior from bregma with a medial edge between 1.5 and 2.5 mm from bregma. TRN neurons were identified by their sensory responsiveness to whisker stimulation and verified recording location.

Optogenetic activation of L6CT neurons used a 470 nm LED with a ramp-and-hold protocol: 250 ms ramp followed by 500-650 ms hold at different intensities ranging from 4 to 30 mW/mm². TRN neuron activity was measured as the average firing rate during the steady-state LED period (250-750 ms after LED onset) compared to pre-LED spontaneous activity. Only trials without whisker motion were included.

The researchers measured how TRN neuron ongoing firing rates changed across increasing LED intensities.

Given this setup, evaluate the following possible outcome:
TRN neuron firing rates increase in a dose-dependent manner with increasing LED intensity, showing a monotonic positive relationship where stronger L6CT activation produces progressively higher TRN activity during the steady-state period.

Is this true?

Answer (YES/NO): NO